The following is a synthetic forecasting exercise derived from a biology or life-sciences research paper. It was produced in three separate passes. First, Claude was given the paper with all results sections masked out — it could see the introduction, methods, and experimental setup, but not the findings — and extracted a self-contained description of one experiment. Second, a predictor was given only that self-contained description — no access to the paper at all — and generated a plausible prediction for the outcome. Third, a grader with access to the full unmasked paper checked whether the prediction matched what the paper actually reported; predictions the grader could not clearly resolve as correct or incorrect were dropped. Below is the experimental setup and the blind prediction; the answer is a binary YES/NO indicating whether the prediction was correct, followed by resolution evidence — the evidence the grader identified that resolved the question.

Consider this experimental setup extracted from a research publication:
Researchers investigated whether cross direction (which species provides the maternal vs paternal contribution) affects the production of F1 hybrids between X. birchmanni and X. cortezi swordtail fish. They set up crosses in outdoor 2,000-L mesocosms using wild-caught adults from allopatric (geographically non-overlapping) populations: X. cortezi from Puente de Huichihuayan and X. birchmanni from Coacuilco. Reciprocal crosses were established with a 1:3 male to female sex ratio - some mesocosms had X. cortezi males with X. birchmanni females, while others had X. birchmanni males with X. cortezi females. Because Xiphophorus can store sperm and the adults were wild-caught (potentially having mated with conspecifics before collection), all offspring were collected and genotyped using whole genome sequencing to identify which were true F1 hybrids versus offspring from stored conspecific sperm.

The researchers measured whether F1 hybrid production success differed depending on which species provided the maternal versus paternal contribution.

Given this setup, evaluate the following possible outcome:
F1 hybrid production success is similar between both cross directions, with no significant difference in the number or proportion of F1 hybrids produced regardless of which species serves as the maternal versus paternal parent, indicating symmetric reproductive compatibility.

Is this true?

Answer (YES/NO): NO